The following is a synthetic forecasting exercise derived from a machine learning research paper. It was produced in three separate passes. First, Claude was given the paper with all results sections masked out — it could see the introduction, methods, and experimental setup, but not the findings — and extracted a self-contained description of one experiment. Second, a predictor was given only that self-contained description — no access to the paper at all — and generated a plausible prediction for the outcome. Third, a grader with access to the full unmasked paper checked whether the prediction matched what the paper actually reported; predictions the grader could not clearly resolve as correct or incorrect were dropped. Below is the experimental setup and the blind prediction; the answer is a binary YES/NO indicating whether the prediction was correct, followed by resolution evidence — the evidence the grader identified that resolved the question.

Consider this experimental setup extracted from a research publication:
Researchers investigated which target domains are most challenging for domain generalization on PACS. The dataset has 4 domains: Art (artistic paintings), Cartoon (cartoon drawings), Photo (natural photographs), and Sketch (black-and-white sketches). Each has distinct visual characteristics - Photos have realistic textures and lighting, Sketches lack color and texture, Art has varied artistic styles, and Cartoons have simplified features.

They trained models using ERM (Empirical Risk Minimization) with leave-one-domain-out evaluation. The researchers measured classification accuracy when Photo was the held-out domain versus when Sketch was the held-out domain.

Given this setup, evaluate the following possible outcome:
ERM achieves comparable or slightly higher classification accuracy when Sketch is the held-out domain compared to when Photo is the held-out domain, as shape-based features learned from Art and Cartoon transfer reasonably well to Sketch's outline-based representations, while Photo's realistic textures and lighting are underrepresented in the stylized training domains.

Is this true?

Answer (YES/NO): NO